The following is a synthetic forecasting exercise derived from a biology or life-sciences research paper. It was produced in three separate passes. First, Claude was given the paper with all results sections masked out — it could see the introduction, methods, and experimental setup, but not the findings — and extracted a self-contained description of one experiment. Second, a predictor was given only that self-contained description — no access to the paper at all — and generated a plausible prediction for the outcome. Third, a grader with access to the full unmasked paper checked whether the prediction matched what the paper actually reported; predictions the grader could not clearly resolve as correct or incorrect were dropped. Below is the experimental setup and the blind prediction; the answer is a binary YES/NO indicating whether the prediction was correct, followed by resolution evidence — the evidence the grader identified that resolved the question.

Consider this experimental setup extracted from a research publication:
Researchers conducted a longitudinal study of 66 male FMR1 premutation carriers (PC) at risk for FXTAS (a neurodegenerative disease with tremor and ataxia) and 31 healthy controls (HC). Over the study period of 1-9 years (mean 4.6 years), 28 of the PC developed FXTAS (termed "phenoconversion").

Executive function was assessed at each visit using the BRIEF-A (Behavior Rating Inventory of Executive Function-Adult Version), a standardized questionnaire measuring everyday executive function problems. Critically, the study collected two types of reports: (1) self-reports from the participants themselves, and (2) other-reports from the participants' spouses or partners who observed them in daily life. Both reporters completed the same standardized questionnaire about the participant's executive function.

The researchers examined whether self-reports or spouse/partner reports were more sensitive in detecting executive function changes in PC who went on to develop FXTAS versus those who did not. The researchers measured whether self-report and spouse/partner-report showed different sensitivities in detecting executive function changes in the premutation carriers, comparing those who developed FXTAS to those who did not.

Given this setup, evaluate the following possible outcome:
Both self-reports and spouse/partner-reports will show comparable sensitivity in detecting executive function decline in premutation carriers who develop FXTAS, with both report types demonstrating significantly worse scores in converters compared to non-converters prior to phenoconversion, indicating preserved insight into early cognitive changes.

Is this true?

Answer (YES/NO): NO